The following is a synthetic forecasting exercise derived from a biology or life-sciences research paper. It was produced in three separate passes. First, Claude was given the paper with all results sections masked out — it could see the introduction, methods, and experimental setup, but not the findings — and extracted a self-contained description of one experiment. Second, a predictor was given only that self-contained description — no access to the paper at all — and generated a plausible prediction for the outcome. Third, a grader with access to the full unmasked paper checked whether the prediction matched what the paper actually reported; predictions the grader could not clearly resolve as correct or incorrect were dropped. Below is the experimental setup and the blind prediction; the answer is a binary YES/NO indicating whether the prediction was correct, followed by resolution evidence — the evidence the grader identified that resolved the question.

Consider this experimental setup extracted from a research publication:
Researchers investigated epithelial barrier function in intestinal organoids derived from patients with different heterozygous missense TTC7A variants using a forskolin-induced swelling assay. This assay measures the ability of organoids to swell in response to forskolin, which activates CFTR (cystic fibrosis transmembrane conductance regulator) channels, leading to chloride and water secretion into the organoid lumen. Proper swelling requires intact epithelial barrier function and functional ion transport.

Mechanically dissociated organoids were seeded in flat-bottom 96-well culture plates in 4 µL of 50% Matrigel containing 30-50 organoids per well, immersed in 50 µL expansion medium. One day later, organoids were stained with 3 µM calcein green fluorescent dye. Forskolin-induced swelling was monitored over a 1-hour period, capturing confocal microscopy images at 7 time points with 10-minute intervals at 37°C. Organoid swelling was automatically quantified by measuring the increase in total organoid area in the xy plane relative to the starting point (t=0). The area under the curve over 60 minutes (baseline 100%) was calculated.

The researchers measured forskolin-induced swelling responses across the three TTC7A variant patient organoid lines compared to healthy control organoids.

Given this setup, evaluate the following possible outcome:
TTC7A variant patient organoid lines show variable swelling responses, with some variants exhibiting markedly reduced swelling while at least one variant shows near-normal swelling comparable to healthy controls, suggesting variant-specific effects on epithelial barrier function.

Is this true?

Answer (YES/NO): NO